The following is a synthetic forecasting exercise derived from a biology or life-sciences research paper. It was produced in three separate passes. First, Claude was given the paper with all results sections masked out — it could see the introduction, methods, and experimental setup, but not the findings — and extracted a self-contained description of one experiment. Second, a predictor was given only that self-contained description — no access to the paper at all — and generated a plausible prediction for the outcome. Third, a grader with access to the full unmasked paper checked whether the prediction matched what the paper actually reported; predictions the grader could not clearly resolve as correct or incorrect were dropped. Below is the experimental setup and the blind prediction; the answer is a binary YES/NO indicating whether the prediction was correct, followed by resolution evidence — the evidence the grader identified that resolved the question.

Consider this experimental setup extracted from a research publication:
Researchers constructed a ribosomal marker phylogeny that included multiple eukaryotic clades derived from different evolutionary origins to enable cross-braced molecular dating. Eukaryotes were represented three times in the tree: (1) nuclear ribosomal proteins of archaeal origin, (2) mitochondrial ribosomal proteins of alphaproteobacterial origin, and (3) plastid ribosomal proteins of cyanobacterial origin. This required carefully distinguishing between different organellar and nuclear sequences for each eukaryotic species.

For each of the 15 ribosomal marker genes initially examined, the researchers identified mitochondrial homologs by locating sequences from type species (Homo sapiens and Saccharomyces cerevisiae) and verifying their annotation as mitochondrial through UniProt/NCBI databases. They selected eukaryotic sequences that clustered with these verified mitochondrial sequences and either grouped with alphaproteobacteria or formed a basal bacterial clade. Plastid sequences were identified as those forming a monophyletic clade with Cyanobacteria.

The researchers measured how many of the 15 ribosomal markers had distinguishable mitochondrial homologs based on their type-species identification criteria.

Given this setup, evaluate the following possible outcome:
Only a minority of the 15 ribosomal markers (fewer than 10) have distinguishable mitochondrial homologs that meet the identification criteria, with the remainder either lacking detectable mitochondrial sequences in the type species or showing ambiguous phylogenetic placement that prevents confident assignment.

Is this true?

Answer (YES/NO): NO